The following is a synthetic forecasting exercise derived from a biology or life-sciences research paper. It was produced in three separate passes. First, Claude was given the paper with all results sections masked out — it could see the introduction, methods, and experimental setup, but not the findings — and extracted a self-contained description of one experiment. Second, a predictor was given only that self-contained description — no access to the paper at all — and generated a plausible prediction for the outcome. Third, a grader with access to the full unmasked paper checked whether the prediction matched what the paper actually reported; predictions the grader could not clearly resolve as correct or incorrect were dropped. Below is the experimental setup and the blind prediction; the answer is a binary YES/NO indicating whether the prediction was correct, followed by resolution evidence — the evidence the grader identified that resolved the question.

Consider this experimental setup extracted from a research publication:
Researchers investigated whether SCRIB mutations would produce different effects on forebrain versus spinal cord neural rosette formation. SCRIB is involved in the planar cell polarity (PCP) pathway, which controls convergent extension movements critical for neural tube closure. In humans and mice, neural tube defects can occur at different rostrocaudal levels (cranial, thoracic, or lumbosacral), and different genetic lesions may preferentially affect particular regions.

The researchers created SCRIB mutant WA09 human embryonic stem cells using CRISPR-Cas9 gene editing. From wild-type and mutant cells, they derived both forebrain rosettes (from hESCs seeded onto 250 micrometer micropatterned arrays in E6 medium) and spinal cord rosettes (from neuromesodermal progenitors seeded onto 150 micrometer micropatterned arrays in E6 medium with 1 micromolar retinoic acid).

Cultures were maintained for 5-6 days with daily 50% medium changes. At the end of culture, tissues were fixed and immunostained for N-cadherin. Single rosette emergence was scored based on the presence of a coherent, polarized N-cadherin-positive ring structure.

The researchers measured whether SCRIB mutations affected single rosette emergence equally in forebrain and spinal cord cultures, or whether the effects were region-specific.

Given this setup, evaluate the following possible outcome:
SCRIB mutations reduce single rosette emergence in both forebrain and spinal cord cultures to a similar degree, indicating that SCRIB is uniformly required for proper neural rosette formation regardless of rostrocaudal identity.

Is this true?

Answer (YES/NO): NO